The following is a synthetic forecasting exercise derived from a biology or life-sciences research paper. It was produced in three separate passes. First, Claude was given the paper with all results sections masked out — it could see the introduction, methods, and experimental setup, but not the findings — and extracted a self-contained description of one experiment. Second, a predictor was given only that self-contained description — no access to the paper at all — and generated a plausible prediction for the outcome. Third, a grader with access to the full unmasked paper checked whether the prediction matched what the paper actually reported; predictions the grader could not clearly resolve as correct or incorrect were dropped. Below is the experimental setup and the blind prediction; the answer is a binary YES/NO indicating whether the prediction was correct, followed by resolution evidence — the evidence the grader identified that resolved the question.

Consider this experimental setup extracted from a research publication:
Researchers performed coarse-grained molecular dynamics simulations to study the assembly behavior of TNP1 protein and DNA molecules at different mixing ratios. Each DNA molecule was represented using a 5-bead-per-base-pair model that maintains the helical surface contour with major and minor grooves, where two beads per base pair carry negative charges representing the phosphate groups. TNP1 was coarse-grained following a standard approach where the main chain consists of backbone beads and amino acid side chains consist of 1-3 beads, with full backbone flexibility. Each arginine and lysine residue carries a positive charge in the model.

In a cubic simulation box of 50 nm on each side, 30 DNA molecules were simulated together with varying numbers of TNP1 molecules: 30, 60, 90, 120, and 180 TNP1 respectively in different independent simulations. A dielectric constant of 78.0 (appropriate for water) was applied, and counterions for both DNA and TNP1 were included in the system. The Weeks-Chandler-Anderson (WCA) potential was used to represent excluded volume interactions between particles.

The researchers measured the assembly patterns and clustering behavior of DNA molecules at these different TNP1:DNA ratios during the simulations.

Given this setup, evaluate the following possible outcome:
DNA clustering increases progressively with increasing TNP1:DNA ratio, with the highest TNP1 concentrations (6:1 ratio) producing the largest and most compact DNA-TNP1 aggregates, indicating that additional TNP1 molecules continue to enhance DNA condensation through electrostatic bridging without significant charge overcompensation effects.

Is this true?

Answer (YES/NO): NO